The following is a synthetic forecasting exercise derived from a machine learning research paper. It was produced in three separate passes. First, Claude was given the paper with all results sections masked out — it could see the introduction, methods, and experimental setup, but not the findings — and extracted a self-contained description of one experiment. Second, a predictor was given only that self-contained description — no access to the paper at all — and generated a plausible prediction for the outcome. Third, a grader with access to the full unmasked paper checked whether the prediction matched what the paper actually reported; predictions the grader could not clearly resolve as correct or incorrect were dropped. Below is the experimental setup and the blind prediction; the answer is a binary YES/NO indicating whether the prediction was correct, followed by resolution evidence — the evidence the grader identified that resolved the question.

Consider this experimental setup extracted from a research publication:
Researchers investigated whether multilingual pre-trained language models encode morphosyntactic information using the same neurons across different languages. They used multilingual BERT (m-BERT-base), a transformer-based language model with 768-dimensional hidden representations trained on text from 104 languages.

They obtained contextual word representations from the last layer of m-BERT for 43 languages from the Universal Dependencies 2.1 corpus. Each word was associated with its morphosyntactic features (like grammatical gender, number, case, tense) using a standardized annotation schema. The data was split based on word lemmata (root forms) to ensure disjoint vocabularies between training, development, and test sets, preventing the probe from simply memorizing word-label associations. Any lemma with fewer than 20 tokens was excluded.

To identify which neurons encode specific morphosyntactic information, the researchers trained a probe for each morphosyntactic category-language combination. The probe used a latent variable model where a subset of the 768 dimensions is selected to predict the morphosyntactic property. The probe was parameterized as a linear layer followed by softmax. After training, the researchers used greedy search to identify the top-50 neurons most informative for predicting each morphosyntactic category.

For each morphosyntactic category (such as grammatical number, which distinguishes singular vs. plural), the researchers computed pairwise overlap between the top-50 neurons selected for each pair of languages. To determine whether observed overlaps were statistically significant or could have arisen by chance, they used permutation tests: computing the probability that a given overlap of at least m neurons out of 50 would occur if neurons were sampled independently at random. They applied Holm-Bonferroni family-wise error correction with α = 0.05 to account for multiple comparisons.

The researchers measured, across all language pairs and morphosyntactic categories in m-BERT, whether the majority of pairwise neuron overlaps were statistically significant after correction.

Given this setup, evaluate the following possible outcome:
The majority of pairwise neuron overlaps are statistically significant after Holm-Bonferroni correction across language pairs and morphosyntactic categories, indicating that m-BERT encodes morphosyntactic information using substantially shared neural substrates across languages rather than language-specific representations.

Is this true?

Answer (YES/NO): NO